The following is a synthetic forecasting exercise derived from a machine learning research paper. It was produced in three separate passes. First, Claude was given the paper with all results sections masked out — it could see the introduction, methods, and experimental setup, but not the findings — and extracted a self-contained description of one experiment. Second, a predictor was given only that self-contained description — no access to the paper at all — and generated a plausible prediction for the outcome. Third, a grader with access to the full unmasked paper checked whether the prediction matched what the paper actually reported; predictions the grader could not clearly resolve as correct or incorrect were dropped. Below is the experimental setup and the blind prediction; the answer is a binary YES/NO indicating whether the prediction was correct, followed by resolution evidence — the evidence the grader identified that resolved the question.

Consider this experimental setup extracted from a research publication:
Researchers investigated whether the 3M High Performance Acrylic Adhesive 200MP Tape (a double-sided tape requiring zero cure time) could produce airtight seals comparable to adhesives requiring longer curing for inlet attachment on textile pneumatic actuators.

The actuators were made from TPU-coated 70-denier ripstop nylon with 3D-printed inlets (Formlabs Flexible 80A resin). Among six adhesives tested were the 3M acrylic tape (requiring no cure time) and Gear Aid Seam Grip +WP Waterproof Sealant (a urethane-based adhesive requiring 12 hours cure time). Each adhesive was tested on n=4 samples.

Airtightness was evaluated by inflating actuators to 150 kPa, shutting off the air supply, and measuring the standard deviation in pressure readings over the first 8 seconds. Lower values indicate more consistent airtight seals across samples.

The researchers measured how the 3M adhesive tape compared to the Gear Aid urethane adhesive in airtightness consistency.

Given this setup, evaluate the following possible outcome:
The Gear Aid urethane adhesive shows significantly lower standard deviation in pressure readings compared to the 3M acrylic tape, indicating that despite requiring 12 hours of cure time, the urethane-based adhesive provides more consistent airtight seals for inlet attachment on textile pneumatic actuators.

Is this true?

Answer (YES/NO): NO